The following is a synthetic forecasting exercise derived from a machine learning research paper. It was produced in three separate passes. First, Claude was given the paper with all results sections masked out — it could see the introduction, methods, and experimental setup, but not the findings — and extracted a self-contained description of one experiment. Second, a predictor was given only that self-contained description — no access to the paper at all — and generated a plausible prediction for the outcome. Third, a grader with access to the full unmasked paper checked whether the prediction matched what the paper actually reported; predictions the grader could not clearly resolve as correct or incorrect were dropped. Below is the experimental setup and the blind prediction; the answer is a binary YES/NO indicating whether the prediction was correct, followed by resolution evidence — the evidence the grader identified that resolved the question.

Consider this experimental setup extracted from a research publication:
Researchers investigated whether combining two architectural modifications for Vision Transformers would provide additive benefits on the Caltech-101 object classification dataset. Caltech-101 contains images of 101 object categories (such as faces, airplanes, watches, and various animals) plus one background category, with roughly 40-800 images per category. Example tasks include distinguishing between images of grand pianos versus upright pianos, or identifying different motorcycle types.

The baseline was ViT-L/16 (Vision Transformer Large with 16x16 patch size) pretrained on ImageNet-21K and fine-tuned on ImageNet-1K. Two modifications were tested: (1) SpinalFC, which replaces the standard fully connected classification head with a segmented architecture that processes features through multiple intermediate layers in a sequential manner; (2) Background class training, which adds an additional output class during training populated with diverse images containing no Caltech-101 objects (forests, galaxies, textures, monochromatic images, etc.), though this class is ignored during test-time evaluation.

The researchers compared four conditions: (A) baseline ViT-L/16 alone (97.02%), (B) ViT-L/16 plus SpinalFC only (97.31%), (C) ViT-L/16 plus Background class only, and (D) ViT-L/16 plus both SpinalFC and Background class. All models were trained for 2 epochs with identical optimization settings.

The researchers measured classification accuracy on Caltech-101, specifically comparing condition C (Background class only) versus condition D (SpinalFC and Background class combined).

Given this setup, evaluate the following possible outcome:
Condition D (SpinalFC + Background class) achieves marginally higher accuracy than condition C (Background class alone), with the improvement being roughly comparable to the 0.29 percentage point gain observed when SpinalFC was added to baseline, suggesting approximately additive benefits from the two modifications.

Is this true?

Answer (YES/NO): NO